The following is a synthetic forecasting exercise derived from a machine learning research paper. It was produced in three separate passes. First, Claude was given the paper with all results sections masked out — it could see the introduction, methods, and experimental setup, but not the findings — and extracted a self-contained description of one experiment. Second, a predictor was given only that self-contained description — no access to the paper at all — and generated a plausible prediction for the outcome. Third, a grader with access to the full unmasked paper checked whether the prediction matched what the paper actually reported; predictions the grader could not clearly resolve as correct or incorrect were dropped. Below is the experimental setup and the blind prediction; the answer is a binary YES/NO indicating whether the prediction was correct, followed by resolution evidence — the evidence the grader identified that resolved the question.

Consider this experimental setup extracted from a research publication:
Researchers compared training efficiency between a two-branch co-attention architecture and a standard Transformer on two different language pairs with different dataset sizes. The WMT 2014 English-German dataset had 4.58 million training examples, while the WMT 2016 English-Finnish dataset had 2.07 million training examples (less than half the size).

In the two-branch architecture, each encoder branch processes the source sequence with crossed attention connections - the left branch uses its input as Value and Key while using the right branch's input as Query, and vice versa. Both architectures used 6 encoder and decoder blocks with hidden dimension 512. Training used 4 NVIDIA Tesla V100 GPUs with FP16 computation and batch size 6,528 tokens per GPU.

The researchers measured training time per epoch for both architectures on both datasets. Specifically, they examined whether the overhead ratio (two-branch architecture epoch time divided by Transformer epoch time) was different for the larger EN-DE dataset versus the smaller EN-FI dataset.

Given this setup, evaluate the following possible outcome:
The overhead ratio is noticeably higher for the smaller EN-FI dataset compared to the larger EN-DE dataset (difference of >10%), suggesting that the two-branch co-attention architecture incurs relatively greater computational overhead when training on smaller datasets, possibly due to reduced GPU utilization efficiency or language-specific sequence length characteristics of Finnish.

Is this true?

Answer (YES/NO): YES